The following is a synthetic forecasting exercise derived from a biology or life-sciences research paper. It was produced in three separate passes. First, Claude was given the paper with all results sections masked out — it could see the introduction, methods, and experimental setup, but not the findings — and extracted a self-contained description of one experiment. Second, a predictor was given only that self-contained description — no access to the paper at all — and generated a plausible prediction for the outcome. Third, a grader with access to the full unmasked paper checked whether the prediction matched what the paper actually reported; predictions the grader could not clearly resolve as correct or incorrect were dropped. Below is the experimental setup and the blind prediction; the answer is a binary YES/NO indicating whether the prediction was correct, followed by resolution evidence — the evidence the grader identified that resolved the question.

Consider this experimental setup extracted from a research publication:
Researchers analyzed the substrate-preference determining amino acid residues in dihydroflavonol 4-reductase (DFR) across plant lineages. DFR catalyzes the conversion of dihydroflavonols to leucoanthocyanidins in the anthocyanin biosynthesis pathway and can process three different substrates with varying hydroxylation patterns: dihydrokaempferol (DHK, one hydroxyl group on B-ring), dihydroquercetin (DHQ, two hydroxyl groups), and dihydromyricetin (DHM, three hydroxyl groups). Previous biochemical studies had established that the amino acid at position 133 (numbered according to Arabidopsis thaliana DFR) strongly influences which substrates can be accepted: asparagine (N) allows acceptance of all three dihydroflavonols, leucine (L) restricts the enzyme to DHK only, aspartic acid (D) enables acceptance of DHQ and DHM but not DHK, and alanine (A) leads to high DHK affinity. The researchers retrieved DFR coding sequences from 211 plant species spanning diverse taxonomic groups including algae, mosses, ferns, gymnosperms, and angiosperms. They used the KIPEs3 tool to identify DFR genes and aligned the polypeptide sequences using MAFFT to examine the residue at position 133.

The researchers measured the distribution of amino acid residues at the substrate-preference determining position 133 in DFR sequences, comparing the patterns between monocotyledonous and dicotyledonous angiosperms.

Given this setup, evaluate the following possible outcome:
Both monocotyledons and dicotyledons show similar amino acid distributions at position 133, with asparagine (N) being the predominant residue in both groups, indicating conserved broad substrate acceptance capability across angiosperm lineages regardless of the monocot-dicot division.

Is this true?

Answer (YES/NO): NO